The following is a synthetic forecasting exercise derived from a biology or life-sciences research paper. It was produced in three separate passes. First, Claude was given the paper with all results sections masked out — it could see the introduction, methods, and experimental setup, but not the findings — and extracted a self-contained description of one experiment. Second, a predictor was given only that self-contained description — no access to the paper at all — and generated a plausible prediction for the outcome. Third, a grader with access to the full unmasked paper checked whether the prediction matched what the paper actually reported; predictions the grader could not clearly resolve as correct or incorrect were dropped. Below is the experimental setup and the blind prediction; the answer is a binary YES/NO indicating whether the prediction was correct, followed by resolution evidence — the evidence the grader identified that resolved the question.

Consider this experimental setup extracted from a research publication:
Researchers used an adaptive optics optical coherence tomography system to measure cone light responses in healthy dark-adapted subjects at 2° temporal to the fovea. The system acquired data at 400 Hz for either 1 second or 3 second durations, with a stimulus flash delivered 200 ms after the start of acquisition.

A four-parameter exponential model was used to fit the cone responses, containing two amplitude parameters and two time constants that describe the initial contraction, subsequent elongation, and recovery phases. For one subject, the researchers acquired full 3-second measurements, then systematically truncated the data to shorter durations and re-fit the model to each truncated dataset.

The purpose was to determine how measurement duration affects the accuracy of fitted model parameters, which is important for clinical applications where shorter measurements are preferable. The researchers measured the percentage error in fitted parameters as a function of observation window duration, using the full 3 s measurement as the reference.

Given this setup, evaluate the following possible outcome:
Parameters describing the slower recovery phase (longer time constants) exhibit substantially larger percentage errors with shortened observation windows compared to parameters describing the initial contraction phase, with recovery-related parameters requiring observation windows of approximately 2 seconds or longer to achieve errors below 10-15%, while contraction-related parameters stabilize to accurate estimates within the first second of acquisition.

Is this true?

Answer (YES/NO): YES